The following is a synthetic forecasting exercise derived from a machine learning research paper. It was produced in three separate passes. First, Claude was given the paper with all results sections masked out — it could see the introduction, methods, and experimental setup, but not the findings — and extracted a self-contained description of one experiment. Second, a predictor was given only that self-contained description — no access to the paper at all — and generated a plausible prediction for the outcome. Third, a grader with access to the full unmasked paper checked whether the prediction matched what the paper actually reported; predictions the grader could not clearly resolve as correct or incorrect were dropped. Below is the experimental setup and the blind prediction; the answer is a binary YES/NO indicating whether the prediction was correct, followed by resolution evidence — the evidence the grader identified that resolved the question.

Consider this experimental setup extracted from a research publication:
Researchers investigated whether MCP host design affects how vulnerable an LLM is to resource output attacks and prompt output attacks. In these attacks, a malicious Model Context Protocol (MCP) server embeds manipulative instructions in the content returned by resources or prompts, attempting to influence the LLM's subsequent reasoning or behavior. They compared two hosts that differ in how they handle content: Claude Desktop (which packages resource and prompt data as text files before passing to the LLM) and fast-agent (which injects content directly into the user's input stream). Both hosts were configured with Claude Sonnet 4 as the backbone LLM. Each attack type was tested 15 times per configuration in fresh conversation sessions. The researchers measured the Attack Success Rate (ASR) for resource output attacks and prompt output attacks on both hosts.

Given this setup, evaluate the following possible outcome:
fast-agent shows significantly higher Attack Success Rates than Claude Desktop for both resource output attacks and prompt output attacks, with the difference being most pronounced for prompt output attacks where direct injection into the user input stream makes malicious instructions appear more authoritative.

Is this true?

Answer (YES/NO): NO